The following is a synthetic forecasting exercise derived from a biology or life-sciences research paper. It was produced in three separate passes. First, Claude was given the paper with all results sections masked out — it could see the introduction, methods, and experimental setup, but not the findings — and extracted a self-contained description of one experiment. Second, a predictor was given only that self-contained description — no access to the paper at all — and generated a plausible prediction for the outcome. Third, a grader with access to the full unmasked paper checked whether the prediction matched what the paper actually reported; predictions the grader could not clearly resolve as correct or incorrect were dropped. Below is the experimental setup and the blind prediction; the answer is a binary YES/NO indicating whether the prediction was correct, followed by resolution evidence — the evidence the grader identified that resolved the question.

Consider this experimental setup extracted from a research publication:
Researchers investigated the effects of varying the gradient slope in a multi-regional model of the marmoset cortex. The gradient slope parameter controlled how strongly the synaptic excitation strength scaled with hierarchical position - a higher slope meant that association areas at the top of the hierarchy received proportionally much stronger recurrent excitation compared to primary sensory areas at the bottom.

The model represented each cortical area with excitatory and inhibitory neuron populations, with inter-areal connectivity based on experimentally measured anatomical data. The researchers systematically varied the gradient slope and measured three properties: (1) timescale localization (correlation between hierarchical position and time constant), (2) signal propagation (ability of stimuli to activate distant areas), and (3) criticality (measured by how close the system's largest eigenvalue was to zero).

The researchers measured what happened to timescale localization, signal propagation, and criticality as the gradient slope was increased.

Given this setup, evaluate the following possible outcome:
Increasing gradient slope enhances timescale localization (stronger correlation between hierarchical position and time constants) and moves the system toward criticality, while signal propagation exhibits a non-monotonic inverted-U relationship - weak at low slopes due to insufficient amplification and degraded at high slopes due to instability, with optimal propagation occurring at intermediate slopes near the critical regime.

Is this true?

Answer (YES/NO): NO